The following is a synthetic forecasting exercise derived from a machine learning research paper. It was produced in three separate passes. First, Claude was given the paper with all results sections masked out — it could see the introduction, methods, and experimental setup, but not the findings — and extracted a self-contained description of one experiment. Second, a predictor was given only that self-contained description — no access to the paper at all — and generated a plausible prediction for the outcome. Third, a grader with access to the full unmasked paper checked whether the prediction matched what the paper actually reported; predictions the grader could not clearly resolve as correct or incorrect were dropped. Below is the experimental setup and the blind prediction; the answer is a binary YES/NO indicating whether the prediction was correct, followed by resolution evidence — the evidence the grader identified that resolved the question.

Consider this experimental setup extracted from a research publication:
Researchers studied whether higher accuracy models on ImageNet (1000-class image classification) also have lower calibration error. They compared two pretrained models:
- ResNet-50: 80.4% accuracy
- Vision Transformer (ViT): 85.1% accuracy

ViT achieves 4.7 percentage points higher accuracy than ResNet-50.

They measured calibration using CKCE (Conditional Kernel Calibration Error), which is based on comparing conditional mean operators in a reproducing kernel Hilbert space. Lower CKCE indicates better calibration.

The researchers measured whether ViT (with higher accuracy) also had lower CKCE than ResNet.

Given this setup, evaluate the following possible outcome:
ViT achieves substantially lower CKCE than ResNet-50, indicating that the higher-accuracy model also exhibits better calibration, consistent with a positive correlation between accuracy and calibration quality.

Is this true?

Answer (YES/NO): YES